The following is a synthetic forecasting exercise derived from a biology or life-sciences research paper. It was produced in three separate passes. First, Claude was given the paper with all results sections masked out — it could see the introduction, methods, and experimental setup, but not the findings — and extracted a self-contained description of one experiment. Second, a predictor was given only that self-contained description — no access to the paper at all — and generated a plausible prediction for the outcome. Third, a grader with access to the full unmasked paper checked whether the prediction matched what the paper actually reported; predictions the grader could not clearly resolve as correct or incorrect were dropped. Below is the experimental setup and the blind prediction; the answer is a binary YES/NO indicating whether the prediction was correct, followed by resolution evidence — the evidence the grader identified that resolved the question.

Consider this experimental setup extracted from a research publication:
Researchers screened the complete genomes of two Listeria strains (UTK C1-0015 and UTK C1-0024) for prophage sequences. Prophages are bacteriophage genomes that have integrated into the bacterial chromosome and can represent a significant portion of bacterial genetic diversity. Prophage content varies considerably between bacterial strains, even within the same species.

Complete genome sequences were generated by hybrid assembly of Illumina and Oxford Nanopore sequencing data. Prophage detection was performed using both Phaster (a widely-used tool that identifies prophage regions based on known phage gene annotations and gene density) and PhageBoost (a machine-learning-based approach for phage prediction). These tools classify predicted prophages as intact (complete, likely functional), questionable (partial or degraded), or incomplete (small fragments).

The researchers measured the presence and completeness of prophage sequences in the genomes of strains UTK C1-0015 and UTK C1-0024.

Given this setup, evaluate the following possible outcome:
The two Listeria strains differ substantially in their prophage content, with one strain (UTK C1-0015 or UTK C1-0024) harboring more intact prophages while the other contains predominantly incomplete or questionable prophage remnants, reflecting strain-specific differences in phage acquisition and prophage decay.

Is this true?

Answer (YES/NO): NO